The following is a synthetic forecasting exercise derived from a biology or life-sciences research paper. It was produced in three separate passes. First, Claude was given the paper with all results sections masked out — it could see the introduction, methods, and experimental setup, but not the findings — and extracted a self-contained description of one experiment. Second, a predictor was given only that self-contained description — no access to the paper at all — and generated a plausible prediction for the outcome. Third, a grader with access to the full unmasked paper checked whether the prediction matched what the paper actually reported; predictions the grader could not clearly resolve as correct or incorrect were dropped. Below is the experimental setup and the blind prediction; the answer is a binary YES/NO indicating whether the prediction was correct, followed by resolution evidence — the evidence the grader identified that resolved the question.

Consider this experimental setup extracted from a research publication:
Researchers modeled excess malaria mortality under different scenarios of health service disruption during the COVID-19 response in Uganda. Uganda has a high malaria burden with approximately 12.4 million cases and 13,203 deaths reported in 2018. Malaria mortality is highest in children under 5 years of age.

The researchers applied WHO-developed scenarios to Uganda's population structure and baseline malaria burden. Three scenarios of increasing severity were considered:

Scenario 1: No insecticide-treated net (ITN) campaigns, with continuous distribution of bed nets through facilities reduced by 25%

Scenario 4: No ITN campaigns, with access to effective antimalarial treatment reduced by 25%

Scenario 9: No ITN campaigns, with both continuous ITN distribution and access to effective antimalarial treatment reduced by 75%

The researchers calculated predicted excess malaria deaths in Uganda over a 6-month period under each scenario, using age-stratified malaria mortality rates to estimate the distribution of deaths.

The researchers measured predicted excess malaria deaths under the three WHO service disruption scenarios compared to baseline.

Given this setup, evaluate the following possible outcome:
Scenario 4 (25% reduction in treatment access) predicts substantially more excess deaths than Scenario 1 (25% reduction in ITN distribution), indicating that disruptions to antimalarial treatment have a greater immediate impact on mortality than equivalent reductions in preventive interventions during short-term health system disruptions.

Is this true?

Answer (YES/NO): YES